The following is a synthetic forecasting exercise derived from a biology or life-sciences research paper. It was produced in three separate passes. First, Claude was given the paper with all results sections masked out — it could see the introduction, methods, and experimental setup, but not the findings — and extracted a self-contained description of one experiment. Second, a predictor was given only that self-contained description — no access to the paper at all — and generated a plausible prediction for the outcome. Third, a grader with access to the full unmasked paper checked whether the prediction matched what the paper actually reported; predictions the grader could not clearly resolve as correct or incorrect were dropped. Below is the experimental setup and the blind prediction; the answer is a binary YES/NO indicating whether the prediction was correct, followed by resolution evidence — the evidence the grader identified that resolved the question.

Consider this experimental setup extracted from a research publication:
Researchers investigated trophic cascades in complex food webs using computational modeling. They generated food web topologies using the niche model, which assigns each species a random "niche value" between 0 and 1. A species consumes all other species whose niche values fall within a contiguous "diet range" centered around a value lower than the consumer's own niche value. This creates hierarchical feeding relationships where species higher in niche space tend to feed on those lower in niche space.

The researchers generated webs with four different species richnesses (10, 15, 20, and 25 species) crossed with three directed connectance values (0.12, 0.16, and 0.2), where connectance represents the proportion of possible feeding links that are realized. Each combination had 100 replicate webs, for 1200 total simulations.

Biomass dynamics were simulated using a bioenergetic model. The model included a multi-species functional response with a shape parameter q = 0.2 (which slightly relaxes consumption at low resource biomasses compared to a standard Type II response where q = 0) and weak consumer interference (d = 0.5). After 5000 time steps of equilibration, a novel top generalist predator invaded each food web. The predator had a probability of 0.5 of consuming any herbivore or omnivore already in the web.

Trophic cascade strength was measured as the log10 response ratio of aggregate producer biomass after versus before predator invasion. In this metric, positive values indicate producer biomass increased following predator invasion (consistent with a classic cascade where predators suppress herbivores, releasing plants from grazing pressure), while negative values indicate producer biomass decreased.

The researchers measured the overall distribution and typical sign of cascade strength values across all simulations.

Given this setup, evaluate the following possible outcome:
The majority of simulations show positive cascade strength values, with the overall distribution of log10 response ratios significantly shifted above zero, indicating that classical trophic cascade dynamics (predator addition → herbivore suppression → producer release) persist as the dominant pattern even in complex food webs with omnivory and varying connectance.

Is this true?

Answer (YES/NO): YES